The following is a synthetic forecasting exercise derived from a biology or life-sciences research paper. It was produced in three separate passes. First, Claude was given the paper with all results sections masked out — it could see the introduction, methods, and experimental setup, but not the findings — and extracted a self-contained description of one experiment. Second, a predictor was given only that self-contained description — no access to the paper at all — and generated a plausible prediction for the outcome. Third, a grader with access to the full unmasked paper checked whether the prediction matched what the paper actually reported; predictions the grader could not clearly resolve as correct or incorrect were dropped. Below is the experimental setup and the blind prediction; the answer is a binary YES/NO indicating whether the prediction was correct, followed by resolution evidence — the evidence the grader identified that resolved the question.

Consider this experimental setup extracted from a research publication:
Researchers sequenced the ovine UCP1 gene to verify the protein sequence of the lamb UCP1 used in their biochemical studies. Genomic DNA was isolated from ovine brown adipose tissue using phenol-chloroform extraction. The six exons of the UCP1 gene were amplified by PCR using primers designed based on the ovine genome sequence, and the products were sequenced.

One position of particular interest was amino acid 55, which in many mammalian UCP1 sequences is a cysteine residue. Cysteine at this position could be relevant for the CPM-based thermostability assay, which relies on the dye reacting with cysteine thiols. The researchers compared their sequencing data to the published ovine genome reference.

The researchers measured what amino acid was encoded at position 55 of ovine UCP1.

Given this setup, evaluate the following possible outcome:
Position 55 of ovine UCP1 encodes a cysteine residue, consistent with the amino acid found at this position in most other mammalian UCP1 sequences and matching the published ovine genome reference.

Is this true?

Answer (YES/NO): NO